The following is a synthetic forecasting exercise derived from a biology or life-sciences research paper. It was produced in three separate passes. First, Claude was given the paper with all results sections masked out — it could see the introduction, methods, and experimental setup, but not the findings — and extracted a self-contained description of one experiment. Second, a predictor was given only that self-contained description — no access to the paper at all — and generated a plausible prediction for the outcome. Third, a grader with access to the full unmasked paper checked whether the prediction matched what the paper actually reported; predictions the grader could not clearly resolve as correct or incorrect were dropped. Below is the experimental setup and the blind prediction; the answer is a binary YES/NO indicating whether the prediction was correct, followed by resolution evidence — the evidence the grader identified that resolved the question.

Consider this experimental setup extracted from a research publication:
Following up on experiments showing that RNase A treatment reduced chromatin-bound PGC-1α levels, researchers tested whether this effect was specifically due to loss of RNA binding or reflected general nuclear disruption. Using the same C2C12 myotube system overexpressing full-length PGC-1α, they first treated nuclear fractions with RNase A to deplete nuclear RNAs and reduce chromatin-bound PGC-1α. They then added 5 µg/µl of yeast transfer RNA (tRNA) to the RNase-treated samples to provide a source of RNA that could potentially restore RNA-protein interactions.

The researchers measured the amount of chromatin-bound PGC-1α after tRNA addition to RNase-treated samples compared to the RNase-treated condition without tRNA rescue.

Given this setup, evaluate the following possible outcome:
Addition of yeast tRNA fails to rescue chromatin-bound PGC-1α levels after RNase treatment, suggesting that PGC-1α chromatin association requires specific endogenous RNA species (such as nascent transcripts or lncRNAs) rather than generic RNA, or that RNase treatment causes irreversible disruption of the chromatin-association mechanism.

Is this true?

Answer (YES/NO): NO